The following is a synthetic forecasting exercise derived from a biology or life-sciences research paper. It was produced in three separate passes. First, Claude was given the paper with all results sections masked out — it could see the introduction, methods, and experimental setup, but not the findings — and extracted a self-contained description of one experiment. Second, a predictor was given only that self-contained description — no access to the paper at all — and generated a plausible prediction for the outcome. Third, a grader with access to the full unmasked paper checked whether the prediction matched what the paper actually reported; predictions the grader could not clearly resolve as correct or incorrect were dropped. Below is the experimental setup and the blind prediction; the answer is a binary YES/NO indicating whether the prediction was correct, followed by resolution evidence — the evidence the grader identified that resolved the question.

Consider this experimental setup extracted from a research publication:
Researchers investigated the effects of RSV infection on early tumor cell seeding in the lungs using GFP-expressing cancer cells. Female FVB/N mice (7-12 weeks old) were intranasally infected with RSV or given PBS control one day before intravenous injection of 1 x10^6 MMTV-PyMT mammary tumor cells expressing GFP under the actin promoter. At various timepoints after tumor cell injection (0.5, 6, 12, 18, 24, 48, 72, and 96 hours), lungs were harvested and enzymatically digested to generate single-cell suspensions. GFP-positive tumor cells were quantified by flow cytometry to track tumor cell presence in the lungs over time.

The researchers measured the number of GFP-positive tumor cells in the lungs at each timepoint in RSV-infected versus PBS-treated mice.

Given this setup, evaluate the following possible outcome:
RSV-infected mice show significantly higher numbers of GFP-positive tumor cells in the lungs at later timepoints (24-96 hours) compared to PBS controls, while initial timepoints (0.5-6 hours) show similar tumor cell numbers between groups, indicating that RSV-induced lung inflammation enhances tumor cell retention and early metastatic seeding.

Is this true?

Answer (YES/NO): NO